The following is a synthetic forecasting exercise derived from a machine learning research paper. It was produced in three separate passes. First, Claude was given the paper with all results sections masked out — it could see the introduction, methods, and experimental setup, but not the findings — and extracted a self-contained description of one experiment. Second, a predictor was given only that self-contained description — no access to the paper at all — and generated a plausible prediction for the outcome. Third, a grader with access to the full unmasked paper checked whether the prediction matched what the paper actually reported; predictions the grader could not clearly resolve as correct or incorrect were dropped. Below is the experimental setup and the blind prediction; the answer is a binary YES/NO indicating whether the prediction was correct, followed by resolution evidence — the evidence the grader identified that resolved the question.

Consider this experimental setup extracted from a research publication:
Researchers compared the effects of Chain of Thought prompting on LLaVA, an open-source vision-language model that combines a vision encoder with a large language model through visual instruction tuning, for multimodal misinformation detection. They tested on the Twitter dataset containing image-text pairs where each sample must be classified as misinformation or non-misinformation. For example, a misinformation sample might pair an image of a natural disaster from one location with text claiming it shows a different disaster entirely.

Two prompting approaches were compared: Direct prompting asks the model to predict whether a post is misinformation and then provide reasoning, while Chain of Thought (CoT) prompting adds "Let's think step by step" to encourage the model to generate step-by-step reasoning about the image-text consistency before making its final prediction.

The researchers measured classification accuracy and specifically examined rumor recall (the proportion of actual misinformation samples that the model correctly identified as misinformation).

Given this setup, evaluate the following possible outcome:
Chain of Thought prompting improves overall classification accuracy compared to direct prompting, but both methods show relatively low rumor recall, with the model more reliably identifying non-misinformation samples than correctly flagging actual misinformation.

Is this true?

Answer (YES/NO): NO